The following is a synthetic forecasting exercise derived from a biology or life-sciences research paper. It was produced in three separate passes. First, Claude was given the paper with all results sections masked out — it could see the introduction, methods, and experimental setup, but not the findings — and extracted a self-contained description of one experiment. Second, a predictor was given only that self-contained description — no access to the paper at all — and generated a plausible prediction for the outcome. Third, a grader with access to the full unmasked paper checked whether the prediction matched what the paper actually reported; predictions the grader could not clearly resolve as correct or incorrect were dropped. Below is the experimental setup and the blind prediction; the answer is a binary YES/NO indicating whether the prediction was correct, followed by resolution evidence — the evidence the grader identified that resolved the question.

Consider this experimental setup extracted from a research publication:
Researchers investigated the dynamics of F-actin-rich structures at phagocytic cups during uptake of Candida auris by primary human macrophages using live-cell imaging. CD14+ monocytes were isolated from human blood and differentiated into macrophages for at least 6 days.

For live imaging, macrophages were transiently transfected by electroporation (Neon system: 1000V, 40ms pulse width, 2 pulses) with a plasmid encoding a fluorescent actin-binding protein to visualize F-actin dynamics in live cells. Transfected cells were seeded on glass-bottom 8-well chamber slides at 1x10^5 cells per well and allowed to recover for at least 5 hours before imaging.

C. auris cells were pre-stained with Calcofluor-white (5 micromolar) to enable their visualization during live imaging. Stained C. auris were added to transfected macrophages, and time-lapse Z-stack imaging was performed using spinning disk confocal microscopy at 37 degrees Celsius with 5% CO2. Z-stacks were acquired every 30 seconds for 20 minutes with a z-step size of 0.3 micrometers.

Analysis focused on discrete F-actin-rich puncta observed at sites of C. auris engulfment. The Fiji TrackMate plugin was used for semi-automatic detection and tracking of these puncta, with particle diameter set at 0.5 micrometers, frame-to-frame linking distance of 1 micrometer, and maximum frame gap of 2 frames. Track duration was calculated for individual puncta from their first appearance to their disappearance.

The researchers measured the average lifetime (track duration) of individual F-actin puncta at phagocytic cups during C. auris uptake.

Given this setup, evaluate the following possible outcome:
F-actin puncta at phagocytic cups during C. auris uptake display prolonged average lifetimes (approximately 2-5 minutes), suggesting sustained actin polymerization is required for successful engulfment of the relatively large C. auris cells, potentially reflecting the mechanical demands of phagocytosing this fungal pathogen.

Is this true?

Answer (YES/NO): YES